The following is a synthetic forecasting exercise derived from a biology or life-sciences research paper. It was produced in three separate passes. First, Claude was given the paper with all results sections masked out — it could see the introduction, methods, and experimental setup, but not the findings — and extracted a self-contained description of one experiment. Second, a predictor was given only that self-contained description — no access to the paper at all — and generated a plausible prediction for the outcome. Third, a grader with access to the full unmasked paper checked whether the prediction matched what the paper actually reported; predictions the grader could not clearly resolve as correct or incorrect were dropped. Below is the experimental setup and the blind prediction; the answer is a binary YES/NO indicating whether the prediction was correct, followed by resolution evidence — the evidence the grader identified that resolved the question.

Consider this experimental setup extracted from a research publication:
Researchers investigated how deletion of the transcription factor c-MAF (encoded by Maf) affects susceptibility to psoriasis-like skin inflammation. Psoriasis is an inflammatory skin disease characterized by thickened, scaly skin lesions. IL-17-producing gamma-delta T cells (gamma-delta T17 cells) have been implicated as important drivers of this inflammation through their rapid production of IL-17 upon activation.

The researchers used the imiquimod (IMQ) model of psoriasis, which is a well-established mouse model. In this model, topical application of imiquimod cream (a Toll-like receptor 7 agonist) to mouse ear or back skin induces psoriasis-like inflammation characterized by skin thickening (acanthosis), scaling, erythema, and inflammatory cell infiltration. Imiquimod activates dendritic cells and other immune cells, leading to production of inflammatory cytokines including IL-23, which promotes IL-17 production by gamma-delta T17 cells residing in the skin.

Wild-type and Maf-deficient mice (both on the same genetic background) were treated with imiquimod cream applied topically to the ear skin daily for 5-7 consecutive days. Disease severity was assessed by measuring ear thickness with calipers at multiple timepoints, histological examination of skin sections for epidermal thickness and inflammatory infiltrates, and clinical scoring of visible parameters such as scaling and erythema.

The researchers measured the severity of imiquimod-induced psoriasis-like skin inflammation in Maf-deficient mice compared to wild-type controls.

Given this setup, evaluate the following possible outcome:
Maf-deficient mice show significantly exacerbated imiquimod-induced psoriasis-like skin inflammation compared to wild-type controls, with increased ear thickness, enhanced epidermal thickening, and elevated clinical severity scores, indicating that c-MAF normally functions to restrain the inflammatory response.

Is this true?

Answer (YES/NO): NO